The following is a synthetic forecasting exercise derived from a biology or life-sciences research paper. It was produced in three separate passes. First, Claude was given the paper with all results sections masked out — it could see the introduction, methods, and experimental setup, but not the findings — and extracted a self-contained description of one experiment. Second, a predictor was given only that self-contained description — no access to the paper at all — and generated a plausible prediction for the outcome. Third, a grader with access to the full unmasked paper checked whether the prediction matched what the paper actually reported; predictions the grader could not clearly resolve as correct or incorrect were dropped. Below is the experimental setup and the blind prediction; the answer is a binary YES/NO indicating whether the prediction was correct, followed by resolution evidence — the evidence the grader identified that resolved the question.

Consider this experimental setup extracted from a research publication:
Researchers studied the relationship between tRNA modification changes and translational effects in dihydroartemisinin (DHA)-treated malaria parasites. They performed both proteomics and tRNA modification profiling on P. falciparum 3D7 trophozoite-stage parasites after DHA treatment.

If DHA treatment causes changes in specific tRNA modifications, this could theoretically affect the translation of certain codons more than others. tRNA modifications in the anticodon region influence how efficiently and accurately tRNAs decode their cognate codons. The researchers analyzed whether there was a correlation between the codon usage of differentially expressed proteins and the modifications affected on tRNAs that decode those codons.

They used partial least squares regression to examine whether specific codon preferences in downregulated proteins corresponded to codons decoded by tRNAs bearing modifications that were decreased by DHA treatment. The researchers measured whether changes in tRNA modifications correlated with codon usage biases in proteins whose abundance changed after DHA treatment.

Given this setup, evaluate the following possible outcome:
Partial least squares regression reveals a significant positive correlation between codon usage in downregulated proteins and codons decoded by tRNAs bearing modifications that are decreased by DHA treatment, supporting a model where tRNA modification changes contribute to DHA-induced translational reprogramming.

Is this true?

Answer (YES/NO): YES